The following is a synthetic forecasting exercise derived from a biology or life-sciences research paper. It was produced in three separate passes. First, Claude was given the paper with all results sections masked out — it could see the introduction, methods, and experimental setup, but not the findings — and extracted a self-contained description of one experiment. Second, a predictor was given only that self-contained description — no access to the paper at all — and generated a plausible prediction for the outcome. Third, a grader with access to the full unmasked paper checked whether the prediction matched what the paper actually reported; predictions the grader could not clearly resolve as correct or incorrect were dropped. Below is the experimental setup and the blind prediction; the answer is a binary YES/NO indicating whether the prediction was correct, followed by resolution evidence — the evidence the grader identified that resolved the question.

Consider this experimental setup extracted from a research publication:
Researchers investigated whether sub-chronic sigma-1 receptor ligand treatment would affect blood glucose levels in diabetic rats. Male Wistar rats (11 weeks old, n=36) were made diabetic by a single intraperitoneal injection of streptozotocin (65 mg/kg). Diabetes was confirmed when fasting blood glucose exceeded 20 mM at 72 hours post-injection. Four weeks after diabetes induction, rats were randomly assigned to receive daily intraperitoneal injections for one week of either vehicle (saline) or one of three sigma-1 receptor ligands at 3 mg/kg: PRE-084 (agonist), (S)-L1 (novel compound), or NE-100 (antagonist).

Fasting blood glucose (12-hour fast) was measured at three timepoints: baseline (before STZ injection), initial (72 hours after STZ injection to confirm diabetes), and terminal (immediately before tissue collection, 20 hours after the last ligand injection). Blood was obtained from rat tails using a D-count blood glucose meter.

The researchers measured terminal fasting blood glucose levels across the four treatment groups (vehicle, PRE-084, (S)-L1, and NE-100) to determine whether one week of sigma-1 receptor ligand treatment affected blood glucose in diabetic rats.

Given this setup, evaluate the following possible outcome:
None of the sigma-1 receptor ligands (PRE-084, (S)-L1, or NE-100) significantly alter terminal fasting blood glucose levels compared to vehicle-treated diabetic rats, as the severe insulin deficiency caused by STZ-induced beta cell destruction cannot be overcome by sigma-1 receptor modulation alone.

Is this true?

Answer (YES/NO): YES